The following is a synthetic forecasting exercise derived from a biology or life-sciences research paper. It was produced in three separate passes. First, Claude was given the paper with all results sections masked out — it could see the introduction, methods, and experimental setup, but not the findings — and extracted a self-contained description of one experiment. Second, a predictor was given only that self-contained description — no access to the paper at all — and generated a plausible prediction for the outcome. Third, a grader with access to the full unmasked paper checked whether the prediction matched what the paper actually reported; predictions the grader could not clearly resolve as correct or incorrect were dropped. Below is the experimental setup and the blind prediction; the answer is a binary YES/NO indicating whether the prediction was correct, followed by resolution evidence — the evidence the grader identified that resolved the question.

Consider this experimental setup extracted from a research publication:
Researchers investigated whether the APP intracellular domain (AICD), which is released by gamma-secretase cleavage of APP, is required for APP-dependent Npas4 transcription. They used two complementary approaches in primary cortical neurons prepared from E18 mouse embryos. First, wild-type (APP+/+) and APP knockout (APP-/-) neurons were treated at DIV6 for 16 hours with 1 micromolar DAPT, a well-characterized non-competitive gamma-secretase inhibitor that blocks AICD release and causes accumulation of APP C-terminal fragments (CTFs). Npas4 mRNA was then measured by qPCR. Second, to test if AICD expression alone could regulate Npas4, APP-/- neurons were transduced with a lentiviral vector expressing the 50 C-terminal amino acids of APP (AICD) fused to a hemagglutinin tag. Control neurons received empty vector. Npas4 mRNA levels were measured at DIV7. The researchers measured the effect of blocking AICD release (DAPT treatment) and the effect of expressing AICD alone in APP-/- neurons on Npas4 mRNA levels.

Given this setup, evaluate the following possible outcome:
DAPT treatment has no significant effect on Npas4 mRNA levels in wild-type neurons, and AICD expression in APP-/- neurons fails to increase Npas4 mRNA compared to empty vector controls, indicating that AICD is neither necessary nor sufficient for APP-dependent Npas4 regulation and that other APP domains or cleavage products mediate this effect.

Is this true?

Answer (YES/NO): NO